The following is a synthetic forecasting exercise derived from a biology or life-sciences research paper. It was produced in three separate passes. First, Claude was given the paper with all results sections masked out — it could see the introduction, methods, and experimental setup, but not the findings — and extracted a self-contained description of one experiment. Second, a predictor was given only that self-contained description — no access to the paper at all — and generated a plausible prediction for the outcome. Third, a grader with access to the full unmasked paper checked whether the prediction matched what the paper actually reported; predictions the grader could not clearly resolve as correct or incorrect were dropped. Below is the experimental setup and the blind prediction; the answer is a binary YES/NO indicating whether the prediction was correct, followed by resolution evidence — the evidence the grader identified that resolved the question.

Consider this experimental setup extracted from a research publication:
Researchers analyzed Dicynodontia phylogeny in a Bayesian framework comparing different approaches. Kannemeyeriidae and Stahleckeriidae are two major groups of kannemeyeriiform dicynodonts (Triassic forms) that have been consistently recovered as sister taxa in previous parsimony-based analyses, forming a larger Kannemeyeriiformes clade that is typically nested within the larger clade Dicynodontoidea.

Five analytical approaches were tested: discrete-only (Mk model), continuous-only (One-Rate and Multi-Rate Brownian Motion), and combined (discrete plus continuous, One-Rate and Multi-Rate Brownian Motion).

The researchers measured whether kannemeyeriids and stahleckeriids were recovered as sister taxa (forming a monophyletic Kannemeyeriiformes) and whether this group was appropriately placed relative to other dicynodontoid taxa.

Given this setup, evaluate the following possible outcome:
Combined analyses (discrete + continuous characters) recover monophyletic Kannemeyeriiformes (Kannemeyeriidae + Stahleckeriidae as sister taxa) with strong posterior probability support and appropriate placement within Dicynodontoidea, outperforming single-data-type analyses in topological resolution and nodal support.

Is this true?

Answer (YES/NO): NO